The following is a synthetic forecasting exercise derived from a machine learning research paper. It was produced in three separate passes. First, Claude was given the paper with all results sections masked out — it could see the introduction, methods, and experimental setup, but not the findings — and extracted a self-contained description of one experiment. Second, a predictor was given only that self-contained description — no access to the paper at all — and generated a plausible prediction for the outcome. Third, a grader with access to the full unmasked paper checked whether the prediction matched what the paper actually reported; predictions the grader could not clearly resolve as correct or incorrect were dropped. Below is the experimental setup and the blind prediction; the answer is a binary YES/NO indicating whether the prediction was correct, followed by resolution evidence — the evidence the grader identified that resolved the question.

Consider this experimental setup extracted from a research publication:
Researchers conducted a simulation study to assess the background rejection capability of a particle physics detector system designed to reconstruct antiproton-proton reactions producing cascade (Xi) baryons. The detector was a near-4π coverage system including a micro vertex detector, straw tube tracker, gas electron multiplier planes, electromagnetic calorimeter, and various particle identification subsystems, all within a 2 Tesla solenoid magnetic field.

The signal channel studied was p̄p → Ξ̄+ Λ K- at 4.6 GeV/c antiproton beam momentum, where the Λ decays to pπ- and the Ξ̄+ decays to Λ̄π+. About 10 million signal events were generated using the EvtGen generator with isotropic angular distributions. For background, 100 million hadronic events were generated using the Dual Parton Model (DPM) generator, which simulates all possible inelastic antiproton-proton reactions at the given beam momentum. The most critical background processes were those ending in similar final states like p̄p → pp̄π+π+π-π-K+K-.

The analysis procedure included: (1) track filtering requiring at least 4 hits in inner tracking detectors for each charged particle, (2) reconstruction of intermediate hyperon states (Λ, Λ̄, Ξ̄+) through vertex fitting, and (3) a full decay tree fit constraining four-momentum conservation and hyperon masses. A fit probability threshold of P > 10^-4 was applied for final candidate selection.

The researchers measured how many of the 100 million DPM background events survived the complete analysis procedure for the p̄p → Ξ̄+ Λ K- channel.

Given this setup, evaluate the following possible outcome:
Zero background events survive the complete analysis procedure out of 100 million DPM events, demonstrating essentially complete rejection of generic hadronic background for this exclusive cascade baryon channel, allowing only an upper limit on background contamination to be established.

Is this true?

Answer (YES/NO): YES